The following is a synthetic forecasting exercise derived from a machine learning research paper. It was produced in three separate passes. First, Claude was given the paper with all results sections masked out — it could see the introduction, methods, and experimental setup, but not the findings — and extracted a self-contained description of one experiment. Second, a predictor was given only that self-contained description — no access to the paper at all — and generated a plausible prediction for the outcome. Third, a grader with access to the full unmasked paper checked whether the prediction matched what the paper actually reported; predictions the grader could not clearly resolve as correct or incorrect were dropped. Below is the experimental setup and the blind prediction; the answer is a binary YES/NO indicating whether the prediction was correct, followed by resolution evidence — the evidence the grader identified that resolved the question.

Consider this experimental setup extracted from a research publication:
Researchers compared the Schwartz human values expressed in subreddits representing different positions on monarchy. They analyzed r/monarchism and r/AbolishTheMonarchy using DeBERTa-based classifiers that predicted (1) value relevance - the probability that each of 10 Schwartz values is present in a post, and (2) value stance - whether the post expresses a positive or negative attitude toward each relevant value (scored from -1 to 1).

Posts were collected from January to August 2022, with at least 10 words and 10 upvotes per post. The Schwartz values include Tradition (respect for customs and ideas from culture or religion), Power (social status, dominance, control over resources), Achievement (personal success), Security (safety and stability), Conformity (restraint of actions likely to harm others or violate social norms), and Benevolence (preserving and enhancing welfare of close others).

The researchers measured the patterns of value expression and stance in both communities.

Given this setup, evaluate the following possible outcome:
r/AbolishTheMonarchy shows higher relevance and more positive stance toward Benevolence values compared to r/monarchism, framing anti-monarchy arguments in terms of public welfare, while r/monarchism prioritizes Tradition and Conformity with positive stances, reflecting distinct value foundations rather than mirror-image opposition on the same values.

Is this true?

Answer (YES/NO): NO